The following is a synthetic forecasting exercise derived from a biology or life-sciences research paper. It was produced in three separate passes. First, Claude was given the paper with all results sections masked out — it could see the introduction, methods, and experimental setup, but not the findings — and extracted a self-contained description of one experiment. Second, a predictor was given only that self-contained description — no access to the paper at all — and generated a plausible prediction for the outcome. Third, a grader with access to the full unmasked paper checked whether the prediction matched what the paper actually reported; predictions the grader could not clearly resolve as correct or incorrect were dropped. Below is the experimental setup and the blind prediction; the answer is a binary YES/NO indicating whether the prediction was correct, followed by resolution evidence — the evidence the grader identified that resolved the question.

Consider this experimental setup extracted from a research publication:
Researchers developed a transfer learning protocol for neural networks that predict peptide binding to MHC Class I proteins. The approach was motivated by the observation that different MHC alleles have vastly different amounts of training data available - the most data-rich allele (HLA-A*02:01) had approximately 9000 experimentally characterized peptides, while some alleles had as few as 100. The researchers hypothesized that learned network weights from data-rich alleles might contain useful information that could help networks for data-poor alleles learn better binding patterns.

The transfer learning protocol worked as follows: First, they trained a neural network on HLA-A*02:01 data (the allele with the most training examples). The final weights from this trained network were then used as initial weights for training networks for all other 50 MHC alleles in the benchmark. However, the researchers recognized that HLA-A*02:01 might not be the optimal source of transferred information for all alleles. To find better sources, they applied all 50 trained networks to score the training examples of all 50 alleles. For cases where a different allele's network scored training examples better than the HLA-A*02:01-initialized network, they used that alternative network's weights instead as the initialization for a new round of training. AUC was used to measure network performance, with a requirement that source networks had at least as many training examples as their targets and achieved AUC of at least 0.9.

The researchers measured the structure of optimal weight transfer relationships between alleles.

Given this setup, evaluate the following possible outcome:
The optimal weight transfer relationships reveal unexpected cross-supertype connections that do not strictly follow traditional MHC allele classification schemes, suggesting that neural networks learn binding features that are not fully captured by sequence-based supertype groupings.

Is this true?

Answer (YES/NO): NO